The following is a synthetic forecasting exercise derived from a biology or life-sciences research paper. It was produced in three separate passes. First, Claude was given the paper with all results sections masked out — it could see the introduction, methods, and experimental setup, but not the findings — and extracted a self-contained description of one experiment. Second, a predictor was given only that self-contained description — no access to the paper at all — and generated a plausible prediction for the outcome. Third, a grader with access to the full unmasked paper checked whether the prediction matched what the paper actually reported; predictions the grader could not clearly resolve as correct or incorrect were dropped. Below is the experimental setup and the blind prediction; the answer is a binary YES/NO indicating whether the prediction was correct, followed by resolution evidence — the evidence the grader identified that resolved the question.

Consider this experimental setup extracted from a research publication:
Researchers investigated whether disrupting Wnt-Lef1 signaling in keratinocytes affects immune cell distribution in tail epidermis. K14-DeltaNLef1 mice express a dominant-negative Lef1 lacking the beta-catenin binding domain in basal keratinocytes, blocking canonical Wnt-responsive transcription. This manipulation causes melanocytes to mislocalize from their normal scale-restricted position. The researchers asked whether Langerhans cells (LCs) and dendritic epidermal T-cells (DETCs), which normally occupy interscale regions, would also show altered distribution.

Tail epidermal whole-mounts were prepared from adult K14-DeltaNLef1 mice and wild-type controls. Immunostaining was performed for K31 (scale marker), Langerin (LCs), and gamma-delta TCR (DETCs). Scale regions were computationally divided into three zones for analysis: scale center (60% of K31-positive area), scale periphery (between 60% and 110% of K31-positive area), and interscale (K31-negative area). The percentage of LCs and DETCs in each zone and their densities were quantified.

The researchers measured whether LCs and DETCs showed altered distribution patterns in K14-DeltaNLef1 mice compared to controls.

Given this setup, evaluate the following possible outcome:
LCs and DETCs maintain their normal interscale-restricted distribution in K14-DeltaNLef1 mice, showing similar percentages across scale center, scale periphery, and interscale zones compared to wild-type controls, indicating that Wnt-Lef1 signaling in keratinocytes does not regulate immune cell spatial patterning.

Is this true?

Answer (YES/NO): NO